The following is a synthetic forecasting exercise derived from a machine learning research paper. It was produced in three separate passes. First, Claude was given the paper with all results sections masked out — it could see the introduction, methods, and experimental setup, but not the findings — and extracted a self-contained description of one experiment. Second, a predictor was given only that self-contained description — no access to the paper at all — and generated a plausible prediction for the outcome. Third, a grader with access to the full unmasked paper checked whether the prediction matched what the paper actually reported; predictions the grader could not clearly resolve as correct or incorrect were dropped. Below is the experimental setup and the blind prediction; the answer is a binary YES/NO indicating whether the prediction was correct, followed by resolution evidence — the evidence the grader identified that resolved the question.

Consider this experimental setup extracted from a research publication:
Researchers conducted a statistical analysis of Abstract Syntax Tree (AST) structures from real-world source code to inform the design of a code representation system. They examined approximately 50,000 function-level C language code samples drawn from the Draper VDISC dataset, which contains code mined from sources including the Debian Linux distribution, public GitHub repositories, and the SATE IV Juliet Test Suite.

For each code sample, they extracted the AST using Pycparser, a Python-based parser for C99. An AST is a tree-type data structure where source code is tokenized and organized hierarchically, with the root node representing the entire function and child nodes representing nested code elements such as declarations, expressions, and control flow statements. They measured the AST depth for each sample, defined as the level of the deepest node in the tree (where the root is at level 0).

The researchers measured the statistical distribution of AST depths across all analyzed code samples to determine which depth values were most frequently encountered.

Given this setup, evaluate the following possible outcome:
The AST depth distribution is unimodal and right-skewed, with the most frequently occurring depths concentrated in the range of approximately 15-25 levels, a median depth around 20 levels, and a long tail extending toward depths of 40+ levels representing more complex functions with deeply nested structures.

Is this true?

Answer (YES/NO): NO